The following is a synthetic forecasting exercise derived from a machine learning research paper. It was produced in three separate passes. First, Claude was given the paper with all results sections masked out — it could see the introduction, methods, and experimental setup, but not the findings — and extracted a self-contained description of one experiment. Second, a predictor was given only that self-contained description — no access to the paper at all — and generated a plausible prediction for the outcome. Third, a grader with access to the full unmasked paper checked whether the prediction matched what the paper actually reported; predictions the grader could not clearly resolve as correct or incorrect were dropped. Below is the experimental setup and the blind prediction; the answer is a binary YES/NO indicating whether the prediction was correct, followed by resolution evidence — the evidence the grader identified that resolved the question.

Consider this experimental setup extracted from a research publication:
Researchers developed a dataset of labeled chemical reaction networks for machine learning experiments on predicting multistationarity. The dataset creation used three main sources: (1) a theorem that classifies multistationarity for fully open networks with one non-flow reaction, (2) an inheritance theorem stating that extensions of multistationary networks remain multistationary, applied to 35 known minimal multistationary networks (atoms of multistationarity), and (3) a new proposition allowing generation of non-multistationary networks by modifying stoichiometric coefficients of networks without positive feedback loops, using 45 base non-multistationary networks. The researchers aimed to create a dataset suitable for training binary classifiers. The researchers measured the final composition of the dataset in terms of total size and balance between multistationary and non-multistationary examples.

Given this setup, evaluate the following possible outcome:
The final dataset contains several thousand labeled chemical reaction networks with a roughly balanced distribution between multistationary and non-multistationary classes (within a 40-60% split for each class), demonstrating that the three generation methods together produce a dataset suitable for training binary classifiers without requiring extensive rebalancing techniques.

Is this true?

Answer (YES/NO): NO